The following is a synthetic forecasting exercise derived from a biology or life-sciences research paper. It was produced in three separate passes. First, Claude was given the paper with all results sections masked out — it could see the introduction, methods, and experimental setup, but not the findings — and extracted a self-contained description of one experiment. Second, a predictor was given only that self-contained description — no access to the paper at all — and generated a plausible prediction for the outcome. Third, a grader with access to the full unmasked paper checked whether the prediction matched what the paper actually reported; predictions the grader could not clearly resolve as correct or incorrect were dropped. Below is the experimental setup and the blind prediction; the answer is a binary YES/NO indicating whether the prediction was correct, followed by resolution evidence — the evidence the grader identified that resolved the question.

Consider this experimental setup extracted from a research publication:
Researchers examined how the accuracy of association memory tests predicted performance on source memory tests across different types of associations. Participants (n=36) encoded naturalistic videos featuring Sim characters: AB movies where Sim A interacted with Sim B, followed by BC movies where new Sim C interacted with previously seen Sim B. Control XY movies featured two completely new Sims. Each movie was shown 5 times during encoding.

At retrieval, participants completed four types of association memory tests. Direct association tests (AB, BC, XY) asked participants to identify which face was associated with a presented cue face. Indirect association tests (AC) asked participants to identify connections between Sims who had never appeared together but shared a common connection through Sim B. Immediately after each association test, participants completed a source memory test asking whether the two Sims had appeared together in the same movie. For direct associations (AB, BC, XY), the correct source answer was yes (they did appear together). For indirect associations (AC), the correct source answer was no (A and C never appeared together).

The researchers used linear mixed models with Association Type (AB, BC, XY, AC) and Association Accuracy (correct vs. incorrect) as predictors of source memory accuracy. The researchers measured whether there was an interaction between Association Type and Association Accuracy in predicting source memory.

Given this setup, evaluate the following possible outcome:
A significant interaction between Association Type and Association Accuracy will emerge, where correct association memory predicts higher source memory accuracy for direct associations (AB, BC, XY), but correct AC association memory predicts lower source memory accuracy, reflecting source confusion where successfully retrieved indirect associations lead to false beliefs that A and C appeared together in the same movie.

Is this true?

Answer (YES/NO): NO